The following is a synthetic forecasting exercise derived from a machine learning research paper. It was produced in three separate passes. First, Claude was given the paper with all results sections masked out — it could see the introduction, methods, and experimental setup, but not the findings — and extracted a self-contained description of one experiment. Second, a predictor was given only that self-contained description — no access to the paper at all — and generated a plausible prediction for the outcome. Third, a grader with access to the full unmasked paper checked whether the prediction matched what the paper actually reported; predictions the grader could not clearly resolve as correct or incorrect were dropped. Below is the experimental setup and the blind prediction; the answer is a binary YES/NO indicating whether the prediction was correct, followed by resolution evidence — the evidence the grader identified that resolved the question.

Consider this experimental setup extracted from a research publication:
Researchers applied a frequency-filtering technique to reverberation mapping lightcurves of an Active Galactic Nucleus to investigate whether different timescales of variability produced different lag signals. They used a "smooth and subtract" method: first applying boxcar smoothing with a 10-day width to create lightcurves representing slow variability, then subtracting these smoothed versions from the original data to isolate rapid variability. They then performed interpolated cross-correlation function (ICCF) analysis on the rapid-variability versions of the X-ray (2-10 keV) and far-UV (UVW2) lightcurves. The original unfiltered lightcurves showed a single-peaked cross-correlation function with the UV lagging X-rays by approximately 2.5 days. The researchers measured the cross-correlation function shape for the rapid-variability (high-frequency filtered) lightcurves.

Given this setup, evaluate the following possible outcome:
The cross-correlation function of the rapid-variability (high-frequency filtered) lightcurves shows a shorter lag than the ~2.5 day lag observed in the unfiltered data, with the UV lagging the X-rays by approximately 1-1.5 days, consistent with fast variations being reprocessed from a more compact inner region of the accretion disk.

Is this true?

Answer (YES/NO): NO